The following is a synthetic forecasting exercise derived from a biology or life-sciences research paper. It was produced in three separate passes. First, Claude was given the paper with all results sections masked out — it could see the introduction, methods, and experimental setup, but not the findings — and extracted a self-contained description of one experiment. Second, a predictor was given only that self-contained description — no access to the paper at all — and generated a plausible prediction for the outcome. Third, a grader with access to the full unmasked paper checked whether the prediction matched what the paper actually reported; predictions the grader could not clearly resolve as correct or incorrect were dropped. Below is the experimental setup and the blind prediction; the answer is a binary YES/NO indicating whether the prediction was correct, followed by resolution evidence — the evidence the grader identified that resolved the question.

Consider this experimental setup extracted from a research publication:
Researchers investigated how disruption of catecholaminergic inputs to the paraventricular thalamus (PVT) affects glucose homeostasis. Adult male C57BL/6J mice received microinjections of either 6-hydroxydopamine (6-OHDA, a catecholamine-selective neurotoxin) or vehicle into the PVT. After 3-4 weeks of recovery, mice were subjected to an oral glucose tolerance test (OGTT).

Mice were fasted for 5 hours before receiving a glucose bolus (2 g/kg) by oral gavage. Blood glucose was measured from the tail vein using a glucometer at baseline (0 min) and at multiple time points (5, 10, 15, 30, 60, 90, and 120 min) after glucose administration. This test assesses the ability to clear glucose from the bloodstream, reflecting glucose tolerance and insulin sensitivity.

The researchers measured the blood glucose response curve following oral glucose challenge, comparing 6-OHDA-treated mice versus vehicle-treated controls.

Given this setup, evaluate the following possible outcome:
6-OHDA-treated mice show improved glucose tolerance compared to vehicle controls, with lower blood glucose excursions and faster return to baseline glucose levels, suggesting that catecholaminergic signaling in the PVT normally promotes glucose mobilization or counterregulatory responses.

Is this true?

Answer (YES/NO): NO